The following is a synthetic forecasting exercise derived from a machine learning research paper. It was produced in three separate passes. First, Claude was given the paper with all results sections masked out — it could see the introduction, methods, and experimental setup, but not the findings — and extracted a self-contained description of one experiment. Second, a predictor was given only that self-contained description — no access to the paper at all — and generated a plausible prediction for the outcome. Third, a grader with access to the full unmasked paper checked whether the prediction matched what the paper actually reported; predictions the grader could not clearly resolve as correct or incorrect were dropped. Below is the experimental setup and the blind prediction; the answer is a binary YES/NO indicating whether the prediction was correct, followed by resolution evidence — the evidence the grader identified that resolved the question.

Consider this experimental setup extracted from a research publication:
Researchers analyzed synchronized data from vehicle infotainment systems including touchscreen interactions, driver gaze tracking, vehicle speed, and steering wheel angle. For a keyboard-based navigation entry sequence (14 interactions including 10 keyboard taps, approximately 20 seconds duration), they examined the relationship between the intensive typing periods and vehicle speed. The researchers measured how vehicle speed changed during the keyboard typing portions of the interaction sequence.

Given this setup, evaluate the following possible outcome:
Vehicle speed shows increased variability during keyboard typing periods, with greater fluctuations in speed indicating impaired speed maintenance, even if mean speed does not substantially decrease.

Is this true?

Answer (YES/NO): NO